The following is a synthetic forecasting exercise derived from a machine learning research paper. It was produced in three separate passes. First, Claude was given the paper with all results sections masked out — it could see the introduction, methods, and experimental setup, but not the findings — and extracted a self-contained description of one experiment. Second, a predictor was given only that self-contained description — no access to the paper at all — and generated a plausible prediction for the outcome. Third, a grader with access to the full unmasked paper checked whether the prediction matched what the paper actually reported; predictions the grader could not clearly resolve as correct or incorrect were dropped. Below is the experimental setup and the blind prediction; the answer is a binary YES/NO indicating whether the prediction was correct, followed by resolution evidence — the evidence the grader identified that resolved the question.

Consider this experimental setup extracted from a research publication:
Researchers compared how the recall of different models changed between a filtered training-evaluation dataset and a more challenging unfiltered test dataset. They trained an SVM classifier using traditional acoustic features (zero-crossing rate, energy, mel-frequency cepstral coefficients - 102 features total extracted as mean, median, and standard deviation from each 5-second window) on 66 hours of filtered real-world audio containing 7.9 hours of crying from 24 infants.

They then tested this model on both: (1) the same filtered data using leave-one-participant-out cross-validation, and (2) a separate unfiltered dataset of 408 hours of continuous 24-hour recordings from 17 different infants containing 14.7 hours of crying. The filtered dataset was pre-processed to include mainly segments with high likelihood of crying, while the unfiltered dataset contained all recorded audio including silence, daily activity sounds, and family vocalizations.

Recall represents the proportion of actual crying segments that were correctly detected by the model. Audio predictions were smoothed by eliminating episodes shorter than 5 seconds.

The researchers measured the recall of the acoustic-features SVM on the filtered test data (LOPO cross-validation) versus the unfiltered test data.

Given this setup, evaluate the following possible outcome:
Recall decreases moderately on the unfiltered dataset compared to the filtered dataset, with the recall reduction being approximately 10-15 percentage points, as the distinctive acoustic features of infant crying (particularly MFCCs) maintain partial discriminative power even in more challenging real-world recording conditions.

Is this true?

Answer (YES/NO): NO